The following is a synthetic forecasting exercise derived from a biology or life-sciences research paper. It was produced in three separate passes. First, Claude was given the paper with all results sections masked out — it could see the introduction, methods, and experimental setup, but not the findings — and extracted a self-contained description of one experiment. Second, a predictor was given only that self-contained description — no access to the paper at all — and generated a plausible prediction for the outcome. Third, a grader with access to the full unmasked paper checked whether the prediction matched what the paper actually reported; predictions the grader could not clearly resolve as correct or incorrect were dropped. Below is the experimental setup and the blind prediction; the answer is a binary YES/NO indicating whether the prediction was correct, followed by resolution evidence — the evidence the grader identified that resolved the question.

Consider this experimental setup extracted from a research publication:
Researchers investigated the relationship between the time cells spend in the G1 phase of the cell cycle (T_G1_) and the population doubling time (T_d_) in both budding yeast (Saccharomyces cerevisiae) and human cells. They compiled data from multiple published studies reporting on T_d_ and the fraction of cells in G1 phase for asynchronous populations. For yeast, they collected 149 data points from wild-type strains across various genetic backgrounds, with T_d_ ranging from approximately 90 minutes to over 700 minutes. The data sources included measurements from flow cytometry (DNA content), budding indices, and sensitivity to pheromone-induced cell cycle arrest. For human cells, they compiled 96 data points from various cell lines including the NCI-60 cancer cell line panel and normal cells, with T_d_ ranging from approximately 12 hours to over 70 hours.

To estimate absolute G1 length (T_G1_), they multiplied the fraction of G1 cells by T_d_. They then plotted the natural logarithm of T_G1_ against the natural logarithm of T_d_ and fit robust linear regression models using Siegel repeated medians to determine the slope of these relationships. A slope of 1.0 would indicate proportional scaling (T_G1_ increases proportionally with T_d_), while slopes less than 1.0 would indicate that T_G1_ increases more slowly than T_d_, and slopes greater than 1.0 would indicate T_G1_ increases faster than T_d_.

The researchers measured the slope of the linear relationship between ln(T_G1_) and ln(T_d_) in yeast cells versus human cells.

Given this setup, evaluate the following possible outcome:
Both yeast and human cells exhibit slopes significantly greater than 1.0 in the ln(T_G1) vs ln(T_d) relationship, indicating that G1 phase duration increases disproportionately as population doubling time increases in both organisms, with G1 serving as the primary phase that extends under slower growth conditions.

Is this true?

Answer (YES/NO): NO